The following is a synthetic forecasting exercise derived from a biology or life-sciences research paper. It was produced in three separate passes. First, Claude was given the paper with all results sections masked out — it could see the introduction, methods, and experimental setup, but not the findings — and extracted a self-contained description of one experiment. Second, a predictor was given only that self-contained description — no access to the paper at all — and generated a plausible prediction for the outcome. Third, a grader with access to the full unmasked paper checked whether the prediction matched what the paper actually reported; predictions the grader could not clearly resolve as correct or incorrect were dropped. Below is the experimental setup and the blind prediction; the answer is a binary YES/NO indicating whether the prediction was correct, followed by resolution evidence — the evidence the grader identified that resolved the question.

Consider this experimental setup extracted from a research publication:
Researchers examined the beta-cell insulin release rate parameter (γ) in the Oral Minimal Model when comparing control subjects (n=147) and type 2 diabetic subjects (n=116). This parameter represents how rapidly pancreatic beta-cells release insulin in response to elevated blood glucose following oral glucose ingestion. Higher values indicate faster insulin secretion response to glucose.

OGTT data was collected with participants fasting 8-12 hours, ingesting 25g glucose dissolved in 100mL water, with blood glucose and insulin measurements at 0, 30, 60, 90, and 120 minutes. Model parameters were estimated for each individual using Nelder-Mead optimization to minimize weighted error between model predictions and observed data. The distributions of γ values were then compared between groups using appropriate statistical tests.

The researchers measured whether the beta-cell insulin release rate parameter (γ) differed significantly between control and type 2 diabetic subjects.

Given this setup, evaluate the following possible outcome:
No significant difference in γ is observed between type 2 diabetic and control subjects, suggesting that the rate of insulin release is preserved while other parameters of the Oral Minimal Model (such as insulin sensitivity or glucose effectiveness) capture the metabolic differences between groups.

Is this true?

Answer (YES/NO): NO